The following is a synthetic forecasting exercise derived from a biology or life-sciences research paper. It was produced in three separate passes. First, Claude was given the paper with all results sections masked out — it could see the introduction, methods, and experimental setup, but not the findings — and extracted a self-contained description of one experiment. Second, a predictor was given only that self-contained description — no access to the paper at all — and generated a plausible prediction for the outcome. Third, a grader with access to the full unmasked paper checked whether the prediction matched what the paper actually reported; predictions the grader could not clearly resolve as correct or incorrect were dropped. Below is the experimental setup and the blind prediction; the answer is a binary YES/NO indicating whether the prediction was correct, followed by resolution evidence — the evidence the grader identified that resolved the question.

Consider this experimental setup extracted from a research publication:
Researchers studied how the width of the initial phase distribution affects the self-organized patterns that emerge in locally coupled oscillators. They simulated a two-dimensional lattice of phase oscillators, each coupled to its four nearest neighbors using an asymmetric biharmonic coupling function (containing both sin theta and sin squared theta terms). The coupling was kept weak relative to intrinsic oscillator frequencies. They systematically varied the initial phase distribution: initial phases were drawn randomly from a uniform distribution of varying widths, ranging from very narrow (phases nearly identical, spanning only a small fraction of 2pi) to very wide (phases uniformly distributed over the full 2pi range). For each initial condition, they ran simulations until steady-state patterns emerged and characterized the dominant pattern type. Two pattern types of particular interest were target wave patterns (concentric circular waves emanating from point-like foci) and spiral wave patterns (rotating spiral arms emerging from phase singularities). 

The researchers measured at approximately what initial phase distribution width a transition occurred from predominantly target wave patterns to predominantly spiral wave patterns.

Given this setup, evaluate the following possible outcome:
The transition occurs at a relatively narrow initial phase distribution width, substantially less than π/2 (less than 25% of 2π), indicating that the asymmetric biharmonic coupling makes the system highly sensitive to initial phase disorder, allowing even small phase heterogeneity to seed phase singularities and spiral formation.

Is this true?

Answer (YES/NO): NO